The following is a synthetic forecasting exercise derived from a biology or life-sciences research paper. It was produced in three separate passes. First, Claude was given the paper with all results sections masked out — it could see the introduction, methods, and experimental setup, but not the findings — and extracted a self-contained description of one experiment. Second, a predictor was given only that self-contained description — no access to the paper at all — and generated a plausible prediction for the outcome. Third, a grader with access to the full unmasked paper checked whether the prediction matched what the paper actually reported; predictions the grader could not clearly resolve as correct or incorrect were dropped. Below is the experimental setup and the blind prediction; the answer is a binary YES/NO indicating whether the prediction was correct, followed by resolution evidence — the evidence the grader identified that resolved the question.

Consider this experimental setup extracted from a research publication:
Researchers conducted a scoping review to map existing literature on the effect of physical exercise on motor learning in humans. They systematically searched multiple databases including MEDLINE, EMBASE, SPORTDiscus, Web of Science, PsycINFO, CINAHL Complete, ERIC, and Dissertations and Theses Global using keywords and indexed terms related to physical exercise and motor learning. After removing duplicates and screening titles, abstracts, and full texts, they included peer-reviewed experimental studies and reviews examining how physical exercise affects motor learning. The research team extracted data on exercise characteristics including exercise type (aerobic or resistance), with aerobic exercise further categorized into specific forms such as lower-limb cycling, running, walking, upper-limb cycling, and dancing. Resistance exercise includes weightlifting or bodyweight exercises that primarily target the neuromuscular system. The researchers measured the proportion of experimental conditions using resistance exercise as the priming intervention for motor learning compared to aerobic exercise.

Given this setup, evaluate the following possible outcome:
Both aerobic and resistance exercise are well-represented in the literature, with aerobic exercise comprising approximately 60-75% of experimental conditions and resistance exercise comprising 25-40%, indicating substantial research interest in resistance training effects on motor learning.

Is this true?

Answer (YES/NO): NO